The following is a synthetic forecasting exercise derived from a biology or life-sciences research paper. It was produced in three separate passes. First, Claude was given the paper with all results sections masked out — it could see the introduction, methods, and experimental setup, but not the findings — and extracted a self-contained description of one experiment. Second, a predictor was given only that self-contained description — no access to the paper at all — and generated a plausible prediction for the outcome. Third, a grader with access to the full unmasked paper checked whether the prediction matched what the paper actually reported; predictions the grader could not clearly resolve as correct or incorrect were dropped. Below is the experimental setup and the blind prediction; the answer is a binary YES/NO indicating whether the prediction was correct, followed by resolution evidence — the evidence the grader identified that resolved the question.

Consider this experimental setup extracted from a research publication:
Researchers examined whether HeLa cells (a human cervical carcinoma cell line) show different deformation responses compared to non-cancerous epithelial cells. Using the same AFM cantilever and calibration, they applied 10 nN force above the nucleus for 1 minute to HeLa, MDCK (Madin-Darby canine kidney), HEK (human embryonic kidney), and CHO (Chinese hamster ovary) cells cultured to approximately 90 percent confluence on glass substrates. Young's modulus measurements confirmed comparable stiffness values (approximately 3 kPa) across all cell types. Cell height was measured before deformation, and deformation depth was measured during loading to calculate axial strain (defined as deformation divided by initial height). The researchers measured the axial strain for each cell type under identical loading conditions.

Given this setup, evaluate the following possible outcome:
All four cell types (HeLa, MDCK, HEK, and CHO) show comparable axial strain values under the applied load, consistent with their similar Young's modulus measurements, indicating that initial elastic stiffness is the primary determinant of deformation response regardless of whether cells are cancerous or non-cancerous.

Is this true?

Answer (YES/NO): NO